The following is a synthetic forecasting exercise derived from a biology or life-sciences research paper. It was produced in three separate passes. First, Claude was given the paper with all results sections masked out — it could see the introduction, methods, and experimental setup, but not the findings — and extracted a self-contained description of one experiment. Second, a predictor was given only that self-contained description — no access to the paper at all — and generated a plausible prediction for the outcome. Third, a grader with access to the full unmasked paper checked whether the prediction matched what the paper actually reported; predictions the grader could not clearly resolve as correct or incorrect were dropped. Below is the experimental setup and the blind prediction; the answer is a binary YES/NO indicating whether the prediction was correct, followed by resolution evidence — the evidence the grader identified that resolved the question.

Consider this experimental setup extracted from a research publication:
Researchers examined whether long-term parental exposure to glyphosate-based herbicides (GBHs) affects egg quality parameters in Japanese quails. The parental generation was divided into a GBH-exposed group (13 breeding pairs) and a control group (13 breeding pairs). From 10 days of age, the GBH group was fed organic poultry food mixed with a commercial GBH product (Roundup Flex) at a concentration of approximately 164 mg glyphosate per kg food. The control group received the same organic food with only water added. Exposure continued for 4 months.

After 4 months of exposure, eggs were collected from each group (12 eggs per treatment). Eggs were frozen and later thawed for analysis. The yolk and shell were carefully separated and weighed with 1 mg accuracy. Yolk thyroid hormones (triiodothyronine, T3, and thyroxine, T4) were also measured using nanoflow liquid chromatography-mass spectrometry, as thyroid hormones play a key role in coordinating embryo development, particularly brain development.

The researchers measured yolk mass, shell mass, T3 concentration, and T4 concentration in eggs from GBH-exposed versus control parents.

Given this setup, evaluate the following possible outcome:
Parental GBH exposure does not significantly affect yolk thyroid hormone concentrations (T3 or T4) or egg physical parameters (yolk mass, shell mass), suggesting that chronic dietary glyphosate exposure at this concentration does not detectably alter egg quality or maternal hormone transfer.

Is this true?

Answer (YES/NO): YES